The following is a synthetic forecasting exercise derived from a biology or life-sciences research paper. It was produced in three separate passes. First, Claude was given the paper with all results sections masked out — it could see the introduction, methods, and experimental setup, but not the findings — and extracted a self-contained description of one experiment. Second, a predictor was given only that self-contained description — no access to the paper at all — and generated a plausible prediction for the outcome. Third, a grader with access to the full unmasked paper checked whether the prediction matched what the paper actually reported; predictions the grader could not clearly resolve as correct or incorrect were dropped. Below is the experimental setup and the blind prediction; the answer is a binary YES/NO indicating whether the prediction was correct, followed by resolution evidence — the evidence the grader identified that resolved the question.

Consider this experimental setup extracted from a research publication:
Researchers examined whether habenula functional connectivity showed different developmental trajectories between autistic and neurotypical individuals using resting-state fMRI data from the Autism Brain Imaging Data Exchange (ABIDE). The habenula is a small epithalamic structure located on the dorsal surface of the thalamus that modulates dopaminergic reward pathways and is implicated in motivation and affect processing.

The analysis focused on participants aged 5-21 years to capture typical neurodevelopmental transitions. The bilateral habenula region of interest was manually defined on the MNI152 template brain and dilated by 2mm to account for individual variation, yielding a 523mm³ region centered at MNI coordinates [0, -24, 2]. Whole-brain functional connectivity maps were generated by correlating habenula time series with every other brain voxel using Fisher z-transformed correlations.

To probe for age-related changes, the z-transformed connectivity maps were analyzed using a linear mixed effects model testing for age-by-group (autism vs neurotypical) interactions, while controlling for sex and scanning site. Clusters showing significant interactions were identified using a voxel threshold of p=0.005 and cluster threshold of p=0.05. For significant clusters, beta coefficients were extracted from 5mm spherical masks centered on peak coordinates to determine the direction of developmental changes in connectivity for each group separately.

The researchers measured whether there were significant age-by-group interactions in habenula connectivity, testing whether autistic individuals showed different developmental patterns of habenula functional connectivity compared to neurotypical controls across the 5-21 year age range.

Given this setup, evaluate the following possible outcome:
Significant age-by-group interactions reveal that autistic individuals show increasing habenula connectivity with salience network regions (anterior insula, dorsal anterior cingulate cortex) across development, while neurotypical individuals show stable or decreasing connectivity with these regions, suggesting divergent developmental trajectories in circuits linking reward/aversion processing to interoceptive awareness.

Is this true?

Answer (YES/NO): NO